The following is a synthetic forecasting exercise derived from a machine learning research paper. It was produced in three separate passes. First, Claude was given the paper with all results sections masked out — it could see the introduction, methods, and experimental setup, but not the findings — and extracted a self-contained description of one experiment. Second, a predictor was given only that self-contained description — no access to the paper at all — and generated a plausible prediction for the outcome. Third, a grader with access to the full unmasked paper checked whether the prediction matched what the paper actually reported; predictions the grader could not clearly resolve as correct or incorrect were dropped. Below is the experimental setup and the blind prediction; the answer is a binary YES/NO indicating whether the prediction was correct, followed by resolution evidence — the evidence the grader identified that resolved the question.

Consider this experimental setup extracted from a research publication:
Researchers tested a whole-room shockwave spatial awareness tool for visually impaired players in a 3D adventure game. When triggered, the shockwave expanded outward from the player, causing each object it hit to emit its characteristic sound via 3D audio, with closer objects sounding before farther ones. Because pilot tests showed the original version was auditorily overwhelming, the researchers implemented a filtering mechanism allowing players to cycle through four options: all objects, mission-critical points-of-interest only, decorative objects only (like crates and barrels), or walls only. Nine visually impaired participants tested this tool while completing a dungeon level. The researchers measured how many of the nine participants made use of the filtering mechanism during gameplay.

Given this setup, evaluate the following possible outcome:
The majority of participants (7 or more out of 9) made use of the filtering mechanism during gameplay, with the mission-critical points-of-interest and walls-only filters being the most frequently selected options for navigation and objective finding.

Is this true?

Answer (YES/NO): NO